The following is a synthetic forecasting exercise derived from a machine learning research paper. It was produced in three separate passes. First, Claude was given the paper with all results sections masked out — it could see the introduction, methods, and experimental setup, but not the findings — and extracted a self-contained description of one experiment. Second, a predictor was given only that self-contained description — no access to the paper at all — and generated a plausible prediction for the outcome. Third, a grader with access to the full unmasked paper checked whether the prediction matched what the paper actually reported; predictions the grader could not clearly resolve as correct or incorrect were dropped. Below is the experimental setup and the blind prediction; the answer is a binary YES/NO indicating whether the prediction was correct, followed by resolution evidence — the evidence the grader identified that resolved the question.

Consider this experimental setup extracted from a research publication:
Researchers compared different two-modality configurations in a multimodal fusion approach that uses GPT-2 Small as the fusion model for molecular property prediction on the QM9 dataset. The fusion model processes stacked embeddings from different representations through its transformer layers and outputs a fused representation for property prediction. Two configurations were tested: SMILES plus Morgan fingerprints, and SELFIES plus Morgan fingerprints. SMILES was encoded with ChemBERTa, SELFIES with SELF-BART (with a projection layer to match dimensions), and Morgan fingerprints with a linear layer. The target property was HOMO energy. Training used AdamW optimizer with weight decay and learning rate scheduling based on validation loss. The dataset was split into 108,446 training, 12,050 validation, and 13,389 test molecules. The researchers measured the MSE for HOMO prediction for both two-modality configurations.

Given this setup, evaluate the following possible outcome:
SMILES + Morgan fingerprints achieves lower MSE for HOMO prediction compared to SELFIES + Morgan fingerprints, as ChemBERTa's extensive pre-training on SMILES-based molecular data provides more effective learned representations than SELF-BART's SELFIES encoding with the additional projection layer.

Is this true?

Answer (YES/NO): YES